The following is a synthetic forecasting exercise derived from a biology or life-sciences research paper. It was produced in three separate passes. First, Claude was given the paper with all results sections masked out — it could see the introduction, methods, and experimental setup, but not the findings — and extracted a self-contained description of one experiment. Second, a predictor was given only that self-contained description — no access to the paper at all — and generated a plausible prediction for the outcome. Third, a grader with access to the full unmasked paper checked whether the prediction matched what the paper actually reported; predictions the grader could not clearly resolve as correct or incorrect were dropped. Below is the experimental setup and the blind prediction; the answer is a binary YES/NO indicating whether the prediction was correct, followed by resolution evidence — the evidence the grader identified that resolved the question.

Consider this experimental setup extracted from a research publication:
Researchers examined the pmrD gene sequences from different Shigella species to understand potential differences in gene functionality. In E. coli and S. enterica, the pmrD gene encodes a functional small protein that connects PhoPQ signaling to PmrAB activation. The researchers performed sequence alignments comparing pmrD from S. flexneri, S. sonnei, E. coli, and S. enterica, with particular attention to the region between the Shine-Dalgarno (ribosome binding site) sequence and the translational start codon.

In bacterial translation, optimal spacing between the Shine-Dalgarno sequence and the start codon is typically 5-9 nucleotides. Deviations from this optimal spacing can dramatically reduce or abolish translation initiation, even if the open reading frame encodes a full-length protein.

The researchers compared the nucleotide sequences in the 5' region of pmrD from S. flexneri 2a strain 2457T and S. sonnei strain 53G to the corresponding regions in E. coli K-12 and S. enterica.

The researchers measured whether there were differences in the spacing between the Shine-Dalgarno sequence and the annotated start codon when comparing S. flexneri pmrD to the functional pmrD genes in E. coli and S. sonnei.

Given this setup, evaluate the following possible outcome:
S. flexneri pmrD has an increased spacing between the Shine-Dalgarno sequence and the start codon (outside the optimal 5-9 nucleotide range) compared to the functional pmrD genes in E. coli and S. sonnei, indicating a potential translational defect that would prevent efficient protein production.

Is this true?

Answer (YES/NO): NO